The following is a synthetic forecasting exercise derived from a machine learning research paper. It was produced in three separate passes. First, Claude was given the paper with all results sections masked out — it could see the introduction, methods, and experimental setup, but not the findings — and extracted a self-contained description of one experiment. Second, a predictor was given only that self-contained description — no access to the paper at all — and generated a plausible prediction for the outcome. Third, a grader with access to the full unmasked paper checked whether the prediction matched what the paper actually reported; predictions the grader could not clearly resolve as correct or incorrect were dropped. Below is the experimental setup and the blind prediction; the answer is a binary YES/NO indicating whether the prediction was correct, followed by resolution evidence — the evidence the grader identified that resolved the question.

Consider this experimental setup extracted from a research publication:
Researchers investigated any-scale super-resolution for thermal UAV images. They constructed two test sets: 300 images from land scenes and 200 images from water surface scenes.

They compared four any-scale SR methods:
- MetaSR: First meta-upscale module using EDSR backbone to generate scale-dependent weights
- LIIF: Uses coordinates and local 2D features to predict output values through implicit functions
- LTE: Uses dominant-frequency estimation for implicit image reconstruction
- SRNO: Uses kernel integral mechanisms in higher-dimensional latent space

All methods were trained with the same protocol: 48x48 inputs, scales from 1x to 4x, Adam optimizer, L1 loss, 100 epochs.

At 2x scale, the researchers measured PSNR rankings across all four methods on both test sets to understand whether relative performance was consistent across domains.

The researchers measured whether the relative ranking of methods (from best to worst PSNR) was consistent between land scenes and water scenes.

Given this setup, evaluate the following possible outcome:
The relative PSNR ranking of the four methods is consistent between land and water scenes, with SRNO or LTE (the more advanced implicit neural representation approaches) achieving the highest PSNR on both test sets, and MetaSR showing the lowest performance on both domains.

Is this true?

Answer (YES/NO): NO